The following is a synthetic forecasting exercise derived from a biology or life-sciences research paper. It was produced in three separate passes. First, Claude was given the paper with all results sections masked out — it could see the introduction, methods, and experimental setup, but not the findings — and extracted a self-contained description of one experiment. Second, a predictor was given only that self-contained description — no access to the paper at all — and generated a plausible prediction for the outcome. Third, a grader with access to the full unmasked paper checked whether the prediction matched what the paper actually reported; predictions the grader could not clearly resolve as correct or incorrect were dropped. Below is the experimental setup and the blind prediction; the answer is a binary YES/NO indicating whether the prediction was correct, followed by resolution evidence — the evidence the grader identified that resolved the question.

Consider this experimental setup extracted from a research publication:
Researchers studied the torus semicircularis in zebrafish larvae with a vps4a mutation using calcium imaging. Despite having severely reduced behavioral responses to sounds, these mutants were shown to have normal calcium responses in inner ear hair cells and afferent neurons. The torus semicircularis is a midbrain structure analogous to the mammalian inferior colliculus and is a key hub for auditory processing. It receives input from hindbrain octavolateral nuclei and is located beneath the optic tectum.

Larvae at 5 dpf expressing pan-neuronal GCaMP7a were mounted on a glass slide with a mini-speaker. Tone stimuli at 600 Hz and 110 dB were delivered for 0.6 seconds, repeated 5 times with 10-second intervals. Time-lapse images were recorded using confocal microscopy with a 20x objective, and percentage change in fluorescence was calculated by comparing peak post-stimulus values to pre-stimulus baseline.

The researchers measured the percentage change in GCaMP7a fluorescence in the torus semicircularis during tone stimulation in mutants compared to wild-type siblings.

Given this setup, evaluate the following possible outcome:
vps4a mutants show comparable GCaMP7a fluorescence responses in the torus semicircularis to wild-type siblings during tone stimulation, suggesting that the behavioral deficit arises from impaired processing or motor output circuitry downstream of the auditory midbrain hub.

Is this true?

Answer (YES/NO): YES